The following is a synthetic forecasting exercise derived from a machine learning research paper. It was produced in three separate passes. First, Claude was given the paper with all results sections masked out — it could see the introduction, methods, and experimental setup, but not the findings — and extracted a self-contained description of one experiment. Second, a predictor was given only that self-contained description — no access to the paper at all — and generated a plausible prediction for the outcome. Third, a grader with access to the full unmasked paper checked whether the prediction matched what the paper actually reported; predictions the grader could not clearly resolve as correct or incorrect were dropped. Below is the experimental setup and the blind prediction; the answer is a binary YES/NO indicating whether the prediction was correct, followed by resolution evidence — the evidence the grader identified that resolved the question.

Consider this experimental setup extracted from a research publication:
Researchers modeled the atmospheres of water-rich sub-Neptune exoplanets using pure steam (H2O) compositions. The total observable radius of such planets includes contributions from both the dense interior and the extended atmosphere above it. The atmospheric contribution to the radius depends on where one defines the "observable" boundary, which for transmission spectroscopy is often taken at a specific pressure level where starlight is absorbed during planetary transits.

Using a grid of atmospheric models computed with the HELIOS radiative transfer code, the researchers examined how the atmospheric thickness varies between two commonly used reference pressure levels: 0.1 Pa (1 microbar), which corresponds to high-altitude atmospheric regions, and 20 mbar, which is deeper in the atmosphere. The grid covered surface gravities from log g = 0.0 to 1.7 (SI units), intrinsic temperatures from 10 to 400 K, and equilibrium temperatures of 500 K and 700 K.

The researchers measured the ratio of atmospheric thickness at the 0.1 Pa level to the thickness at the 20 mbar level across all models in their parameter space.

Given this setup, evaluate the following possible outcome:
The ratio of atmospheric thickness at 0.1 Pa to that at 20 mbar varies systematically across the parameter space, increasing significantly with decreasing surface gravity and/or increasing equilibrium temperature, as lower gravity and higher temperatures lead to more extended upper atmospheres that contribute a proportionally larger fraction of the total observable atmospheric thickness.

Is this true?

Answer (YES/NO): NO